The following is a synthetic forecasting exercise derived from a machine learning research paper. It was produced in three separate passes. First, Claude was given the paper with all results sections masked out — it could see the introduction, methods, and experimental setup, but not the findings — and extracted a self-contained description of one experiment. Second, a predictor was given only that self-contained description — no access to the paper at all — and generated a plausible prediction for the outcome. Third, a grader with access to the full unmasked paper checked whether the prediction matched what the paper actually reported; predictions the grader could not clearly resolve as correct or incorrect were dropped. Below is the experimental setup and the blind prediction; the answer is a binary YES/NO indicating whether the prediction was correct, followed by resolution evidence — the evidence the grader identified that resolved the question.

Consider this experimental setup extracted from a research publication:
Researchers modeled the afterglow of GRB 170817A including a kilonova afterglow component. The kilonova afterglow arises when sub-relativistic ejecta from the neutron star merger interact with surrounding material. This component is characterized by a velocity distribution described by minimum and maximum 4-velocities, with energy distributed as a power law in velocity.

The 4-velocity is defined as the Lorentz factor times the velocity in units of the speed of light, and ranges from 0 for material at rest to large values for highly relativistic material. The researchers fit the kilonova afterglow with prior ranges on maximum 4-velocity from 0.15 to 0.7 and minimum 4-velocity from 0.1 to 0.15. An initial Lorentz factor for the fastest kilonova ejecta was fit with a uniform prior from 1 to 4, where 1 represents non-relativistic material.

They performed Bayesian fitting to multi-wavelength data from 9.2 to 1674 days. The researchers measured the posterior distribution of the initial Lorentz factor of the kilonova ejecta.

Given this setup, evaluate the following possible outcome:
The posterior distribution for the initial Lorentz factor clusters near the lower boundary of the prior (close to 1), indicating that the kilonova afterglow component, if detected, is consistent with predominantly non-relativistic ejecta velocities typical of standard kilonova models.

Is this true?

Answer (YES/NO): NO